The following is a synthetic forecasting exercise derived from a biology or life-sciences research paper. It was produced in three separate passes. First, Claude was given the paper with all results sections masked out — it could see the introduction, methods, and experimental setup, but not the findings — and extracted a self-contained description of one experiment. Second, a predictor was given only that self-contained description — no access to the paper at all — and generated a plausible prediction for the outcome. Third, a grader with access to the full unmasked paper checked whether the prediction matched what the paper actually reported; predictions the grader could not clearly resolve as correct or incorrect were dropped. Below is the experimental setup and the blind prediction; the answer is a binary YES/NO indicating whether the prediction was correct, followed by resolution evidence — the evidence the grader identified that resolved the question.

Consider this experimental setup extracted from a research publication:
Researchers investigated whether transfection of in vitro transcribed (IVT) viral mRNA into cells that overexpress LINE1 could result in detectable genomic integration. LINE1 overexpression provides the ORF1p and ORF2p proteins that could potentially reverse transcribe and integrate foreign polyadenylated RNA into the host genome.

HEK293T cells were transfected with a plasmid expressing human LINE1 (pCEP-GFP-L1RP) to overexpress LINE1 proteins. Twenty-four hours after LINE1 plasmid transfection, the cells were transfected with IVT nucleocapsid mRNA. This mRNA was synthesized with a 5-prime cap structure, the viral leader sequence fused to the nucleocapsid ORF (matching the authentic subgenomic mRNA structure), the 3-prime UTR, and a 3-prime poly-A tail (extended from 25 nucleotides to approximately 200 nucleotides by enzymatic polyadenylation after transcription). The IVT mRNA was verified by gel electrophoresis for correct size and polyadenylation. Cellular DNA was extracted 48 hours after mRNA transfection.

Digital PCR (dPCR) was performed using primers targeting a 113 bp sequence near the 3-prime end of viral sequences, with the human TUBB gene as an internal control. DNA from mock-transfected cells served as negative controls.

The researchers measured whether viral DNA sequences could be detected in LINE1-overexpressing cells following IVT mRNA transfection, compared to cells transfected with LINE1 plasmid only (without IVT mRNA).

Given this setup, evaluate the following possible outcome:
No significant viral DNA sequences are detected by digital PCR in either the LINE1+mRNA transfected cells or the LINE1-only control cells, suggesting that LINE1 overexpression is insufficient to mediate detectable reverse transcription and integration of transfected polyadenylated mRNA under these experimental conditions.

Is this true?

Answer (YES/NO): NO